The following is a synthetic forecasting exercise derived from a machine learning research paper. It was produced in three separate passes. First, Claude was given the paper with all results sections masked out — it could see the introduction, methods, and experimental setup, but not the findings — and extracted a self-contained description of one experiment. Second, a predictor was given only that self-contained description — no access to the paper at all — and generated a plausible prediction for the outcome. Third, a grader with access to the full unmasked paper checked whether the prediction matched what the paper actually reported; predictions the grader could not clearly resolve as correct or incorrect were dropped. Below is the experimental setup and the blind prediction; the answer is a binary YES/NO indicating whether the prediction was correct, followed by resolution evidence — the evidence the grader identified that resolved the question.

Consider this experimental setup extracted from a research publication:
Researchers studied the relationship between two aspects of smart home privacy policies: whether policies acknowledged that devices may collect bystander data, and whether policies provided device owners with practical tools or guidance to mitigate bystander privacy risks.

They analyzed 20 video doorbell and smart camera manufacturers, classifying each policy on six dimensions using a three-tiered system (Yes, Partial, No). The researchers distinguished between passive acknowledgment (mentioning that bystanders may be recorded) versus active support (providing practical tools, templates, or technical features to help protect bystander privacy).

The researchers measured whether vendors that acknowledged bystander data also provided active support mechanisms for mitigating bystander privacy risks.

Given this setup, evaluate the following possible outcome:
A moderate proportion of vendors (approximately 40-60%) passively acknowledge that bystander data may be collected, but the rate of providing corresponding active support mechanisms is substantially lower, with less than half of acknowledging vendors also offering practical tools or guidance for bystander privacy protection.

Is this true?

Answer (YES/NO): NO